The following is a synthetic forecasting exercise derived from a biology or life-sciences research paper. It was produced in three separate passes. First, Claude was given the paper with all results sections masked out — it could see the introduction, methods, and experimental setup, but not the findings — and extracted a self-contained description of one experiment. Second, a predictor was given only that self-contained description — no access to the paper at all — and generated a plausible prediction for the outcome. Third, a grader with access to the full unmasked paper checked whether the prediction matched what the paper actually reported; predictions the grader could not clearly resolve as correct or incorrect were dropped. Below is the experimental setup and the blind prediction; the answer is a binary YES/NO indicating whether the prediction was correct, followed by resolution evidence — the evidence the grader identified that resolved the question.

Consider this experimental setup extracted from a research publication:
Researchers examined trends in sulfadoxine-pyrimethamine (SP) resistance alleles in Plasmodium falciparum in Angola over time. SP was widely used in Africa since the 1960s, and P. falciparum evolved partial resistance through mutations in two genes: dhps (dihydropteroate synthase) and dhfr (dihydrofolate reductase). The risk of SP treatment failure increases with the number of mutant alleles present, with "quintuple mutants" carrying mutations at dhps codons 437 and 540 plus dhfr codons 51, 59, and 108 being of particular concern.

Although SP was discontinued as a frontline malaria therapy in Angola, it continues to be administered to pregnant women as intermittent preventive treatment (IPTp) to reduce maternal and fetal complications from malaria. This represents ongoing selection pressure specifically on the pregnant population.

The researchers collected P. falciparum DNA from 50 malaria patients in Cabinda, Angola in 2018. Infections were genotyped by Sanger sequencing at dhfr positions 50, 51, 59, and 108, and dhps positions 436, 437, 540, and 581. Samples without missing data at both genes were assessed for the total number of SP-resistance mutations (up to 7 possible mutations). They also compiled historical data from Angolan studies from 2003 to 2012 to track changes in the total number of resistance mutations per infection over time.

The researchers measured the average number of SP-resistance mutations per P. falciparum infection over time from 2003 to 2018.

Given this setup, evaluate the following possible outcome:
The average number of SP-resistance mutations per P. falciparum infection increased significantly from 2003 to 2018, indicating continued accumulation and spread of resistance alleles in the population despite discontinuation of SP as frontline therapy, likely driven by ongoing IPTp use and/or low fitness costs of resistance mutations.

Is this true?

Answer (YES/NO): YES